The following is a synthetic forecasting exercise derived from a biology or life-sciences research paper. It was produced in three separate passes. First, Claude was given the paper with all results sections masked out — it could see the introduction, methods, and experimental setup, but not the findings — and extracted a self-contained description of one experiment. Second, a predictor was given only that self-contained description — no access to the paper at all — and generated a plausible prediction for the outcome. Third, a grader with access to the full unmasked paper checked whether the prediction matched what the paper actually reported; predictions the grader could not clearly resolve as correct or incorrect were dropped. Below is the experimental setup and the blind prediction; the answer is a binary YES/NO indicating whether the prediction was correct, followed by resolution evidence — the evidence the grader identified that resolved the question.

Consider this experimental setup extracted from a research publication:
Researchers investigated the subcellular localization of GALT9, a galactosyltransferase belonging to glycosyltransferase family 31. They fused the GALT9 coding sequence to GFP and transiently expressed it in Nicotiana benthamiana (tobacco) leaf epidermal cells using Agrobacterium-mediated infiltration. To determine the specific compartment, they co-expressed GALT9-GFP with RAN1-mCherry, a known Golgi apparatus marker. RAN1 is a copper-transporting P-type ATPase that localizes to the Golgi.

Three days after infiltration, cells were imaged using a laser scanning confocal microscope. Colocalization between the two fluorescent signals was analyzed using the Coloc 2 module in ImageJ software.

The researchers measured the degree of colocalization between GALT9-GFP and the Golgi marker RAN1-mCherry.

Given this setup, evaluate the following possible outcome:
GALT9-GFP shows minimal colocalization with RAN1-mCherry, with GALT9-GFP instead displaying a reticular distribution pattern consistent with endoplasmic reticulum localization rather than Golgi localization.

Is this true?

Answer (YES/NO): NO